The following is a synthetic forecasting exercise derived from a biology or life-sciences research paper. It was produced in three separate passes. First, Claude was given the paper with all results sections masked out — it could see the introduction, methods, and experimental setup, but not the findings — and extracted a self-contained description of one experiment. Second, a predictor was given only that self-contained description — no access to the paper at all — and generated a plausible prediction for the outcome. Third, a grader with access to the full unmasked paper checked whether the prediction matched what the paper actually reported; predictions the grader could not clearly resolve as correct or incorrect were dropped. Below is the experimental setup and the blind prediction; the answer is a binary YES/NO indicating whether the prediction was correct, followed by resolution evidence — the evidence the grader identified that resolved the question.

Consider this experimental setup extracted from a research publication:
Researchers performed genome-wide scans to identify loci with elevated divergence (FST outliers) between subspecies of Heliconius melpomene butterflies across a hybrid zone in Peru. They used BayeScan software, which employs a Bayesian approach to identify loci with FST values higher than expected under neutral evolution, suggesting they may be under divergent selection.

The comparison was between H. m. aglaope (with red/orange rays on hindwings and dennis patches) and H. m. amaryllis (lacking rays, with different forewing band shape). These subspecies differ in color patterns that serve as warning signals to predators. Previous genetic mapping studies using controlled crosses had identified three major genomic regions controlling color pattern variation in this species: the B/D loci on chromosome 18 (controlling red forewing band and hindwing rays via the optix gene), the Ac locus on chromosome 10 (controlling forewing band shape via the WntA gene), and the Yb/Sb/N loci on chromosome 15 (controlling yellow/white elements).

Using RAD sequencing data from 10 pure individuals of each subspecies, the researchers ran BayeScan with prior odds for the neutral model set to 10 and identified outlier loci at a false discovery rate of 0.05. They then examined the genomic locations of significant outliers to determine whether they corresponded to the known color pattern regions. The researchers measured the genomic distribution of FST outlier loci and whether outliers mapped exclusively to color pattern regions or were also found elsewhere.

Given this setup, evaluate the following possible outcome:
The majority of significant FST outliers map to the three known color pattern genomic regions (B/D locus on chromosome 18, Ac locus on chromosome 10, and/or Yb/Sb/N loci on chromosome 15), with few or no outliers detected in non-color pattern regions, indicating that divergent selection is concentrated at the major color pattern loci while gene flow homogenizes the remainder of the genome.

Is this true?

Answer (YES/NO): NO